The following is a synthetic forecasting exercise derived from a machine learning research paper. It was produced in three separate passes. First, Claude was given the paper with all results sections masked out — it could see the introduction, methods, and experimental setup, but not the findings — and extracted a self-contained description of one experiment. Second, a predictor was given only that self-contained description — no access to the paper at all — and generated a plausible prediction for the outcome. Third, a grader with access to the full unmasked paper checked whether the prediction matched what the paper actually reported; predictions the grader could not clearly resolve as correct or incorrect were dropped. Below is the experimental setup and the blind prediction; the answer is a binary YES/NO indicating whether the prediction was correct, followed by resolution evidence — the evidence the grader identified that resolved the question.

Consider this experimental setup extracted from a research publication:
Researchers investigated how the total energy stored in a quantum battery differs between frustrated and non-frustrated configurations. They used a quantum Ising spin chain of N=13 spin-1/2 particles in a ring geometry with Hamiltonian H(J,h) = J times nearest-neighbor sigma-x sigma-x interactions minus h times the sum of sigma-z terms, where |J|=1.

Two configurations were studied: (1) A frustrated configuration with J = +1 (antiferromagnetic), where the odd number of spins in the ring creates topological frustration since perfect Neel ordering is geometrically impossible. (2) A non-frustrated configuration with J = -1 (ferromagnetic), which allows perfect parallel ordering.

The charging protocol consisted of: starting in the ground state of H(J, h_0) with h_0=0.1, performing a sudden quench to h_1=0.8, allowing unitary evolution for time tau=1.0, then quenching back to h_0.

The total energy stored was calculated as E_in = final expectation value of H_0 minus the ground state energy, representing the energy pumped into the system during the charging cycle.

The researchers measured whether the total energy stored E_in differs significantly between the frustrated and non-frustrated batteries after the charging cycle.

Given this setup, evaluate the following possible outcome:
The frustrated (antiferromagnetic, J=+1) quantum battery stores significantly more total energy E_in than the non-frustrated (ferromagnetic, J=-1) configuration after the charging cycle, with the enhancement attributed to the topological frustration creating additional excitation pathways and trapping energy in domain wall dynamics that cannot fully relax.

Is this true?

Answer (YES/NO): NO